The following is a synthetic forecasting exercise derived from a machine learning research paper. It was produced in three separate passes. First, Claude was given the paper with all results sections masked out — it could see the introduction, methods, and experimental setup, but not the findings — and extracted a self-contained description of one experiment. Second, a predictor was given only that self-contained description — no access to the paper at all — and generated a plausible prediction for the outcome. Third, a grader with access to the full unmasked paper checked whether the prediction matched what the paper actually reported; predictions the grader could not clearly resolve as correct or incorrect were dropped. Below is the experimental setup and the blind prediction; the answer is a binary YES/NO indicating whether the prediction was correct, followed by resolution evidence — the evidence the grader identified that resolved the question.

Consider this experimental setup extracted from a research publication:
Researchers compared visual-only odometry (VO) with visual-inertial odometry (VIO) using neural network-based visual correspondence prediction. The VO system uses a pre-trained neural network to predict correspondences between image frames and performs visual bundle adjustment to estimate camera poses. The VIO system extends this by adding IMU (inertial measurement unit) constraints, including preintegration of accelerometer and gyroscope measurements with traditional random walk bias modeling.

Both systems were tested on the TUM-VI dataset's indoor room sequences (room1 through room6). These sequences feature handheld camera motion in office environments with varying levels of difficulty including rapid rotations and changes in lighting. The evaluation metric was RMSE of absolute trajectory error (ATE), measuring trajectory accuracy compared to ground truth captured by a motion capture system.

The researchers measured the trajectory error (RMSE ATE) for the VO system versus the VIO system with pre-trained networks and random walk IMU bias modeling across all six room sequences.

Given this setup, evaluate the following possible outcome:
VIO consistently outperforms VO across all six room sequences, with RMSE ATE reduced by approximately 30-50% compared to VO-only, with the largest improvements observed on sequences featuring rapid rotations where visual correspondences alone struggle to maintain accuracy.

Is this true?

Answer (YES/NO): NO